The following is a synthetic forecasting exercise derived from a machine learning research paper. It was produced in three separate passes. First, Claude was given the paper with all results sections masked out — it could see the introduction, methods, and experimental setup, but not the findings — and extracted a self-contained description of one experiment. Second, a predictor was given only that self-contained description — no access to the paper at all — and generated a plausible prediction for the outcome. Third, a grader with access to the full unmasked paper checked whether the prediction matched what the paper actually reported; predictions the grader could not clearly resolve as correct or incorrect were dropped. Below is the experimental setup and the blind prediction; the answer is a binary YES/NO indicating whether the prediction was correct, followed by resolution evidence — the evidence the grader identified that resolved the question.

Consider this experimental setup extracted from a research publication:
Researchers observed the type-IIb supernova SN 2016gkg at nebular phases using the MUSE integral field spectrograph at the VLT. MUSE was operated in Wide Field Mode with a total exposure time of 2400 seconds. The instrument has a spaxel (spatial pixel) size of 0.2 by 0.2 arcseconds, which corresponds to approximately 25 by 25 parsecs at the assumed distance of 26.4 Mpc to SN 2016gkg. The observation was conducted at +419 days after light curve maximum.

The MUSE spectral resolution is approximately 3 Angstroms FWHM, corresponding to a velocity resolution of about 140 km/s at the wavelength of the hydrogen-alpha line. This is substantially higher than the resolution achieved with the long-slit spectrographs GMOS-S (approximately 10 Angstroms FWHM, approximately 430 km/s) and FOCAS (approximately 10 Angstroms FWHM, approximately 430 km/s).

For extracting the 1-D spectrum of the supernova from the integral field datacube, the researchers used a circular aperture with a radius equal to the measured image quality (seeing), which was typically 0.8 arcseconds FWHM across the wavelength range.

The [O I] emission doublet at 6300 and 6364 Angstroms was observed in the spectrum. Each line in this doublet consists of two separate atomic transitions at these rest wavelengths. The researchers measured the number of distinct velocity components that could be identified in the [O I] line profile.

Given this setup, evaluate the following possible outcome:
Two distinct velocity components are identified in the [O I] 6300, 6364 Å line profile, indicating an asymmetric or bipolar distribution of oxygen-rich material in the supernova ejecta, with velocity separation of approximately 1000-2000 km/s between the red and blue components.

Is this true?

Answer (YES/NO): NO